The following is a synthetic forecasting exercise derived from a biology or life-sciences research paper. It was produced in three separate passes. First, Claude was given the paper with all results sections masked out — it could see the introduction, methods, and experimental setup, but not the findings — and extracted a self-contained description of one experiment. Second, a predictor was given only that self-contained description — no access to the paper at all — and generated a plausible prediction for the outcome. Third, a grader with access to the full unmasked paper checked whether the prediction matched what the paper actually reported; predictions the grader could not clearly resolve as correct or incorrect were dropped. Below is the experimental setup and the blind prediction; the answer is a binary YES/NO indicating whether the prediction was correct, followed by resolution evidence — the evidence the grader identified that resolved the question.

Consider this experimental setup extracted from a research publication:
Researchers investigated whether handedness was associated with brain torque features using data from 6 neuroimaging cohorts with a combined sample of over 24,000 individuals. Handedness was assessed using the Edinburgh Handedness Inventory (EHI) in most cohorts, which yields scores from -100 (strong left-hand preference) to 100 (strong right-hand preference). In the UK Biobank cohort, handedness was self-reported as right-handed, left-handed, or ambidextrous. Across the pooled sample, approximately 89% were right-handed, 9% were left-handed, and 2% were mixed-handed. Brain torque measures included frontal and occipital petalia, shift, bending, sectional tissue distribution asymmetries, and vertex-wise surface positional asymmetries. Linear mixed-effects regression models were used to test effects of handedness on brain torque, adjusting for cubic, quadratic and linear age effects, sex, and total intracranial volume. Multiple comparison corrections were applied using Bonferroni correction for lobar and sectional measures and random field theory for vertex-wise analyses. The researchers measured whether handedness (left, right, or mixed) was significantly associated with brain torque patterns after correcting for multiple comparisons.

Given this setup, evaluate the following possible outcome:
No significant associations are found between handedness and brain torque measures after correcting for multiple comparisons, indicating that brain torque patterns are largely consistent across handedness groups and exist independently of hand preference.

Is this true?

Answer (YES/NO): NO